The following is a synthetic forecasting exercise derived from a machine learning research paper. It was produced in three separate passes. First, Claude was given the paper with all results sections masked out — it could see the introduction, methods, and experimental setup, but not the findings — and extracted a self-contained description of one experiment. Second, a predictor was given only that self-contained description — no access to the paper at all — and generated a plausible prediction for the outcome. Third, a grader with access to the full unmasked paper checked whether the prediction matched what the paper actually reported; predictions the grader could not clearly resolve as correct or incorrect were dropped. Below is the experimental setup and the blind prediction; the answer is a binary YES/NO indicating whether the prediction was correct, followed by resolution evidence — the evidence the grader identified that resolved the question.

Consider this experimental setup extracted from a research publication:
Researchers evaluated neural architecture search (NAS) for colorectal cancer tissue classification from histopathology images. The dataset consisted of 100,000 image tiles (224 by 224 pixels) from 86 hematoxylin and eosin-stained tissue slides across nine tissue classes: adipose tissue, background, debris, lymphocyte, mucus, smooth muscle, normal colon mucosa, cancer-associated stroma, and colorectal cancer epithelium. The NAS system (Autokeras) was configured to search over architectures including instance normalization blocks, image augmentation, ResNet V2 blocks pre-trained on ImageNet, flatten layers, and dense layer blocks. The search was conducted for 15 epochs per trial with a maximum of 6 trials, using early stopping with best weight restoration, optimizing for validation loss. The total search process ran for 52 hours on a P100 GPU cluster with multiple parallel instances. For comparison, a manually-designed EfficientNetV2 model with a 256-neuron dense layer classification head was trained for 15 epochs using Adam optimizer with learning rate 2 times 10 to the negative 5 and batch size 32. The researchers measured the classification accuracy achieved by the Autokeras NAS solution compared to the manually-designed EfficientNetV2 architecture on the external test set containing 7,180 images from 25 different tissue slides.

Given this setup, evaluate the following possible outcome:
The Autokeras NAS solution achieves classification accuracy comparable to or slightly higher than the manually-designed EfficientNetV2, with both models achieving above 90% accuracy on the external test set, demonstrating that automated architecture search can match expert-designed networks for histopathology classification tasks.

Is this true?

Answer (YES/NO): NO